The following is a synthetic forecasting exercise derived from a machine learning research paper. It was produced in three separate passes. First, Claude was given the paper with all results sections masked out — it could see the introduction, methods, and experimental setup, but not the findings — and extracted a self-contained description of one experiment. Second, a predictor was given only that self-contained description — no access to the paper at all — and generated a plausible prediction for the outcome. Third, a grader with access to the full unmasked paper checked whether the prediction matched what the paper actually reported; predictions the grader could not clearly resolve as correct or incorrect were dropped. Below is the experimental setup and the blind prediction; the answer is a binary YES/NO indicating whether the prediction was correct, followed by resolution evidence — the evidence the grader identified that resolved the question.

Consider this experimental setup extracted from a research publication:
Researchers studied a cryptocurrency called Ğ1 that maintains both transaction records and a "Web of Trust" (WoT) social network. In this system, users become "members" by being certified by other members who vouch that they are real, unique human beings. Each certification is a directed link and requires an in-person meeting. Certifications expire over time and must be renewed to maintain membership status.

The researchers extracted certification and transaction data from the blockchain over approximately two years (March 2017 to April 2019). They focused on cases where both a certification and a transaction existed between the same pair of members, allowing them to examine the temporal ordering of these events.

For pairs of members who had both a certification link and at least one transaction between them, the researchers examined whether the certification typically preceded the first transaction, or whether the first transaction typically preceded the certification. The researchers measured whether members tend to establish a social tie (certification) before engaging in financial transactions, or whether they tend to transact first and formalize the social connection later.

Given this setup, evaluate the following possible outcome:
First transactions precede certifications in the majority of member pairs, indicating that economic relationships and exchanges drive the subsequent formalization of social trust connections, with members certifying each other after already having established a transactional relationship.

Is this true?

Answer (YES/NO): NO